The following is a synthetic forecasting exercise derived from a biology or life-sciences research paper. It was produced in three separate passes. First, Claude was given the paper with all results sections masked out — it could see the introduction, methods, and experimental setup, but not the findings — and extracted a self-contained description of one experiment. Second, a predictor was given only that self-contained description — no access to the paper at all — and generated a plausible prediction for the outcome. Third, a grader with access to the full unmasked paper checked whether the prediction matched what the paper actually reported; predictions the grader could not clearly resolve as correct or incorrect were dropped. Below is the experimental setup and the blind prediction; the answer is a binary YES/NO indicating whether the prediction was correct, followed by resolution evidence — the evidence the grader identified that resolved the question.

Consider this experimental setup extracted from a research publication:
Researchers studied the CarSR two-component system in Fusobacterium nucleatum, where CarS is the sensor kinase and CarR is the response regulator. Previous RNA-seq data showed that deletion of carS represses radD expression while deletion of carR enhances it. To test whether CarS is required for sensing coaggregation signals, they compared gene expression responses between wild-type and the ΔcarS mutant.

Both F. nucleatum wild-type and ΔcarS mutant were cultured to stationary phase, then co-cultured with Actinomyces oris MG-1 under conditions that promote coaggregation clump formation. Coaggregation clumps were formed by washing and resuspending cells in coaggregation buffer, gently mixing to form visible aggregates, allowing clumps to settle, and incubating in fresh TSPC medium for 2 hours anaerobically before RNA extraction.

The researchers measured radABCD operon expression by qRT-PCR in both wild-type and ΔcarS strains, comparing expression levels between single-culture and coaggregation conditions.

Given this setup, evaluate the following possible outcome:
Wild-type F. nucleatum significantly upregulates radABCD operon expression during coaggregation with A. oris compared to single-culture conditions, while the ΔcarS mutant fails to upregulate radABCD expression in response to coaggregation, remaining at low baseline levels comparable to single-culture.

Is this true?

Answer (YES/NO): NO